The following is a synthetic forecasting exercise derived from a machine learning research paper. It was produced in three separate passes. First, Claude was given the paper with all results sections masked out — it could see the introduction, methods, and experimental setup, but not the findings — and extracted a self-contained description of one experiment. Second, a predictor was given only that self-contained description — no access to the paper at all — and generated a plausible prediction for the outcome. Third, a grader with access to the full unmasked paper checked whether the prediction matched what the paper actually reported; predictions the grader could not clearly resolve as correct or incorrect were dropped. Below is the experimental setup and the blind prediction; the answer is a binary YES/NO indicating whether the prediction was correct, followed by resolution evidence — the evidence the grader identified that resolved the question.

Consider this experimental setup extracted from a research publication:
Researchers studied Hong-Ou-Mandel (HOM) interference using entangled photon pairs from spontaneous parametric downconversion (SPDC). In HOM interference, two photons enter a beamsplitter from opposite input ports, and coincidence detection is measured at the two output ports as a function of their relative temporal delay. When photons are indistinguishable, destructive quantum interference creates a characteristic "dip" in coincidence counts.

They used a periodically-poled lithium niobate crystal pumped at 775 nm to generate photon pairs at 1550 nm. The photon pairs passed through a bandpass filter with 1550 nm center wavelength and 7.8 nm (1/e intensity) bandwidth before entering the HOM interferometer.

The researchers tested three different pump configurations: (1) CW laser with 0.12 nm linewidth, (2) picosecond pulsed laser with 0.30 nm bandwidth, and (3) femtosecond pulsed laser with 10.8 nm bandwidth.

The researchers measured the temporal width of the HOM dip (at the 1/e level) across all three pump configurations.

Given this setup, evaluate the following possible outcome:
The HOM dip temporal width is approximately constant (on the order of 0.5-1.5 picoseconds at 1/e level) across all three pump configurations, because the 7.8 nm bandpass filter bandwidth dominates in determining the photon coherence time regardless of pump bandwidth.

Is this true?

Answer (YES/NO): YES